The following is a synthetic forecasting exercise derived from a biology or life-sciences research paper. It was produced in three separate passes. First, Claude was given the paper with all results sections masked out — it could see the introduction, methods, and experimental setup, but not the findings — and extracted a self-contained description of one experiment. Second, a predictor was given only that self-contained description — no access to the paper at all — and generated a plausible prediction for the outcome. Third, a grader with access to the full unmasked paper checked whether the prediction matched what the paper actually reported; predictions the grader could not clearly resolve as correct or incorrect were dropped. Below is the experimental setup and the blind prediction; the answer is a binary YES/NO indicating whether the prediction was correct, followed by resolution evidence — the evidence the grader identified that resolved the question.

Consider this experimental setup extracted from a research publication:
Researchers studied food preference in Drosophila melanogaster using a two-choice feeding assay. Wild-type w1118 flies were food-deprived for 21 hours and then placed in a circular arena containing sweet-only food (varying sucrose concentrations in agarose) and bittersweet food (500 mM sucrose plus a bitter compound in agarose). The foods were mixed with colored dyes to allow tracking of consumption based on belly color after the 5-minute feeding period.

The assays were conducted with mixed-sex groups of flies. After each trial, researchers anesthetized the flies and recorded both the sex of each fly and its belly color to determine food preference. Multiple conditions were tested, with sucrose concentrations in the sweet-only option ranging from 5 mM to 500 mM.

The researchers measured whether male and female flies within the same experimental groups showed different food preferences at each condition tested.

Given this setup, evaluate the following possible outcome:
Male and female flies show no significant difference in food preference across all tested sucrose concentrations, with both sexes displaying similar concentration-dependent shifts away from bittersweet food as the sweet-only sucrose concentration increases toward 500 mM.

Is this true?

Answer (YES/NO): YES